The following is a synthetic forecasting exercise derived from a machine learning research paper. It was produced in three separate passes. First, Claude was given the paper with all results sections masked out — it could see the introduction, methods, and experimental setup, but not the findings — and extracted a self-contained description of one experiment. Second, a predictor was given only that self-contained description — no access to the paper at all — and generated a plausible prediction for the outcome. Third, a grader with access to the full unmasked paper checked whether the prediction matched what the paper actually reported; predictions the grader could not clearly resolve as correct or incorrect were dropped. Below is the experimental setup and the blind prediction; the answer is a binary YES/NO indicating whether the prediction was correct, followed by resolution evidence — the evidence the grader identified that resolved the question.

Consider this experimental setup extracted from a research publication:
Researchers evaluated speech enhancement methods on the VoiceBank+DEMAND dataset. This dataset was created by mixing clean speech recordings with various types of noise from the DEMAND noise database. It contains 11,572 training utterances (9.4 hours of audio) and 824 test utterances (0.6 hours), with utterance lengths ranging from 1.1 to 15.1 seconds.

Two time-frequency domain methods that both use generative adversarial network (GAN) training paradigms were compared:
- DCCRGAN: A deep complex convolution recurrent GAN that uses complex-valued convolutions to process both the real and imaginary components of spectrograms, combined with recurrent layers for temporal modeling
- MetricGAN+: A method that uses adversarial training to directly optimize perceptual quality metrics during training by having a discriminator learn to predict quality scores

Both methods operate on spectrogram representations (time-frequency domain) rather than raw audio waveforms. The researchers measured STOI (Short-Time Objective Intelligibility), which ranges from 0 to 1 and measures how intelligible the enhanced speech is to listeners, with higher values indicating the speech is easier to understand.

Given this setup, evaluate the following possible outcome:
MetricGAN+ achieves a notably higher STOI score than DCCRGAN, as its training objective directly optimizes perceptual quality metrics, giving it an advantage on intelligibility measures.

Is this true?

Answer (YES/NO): NO